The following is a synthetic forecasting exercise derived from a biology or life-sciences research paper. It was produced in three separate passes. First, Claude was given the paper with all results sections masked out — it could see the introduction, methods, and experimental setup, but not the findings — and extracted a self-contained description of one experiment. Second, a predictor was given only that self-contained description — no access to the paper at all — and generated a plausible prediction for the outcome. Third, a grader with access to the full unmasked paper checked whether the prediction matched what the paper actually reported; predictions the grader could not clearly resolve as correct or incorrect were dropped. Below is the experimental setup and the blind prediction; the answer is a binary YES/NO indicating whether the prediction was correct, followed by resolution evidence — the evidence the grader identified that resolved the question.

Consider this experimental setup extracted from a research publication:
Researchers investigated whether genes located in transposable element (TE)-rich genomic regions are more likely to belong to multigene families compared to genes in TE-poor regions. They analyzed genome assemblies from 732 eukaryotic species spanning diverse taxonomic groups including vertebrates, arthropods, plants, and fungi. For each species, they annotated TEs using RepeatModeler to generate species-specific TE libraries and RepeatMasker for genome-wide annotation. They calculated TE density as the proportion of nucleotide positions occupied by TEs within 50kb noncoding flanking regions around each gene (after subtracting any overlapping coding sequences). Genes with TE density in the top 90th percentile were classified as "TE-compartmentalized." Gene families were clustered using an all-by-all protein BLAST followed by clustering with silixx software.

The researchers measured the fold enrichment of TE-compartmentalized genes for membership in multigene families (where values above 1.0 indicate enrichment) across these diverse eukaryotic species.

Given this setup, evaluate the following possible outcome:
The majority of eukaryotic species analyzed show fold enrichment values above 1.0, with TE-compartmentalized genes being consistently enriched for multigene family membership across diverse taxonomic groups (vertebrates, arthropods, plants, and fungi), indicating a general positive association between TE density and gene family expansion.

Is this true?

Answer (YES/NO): YES